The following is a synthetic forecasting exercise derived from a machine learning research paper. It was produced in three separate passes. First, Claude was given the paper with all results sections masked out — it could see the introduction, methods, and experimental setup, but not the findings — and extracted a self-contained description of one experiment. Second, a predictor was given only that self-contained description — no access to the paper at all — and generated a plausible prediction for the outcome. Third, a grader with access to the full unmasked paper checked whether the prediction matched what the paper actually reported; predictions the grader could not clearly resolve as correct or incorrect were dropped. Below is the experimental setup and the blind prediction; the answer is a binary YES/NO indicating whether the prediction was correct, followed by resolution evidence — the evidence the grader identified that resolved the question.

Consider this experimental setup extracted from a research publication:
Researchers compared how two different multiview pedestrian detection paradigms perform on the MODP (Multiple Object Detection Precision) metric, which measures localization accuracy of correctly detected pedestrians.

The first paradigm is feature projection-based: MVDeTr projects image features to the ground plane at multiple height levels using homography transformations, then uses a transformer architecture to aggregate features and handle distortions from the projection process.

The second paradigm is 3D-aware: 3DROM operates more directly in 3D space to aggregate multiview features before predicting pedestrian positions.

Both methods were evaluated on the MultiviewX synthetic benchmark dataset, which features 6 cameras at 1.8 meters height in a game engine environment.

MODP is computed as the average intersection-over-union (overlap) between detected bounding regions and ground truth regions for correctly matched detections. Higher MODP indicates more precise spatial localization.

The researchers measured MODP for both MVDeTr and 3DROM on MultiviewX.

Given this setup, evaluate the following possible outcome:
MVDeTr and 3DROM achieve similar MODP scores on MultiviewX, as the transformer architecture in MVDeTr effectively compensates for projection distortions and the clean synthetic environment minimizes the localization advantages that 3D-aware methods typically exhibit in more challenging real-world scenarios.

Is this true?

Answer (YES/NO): NO